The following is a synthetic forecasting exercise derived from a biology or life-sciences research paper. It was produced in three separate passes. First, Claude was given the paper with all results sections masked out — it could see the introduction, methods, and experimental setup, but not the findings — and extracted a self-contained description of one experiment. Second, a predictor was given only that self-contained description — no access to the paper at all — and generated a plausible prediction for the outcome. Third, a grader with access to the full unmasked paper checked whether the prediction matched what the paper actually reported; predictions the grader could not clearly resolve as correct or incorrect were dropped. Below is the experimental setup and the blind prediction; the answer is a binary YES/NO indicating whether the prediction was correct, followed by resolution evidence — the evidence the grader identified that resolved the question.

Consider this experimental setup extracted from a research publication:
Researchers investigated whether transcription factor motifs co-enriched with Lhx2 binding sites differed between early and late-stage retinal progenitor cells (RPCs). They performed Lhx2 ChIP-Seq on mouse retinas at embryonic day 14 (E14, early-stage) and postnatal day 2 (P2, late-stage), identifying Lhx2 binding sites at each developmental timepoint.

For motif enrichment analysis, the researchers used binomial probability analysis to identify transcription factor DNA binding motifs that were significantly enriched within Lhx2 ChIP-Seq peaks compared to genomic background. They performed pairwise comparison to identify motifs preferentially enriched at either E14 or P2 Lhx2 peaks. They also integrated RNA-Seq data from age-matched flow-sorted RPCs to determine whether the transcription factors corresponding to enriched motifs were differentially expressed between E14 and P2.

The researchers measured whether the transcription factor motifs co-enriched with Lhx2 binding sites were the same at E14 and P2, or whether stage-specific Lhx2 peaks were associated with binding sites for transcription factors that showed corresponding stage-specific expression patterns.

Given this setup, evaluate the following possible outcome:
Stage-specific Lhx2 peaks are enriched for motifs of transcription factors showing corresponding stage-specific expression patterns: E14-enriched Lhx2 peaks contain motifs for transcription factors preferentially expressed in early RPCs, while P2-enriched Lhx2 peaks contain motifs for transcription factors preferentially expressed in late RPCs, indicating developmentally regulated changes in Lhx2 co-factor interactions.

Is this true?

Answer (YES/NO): YES